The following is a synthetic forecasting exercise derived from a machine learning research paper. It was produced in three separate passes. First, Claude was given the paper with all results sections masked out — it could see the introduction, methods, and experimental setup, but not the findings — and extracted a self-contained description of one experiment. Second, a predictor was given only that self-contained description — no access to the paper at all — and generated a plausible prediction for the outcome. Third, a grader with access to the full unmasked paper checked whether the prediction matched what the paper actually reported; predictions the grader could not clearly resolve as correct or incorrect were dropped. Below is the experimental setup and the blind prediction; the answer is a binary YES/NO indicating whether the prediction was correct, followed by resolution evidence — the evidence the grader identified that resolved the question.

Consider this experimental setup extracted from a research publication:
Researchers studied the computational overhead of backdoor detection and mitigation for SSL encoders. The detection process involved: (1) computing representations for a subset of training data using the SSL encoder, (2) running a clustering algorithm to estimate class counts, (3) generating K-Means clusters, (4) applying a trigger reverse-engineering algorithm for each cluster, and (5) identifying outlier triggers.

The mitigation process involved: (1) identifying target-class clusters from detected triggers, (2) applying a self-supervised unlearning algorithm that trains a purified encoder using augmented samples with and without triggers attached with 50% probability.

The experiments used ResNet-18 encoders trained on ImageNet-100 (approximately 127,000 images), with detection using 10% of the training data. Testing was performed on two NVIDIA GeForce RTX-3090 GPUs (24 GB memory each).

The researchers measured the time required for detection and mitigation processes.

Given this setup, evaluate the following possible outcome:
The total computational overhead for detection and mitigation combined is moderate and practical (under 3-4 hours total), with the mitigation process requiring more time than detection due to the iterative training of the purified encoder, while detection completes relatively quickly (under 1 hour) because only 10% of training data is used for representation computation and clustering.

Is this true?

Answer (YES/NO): NO